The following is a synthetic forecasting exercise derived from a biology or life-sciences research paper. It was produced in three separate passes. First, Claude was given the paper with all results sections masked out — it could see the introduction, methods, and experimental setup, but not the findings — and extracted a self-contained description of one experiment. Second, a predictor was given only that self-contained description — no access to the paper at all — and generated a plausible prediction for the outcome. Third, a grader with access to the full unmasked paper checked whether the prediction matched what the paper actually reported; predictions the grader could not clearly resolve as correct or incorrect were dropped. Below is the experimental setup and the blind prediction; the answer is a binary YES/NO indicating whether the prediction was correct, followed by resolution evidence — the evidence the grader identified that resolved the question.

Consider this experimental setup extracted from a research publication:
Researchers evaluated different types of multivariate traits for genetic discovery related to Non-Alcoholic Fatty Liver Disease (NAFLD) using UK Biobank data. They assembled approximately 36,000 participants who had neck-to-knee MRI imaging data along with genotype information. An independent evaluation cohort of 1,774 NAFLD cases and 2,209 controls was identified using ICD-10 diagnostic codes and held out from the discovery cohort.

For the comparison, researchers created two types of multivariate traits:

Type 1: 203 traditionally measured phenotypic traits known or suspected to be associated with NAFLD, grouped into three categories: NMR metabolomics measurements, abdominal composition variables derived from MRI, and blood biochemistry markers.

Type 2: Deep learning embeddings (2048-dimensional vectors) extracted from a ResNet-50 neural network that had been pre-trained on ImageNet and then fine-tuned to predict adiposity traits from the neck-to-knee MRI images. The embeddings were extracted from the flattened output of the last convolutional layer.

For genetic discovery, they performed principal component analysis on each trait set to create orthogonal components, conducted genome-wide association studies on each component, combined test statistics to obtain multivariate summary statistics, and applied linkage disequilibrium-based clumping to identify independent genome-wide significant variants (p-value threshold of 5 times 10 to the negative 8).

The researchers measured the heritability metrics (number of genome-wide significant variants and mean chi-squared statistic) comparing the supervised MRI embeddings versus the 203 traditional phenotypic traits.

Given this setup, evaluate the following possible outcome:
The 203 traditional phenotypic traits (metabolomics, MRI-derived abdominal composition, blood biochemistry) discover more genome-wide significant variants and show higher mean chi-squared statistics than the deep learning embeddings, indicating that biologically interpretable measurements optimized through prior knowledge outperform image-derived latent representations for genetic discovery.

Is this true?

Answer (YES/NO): NO